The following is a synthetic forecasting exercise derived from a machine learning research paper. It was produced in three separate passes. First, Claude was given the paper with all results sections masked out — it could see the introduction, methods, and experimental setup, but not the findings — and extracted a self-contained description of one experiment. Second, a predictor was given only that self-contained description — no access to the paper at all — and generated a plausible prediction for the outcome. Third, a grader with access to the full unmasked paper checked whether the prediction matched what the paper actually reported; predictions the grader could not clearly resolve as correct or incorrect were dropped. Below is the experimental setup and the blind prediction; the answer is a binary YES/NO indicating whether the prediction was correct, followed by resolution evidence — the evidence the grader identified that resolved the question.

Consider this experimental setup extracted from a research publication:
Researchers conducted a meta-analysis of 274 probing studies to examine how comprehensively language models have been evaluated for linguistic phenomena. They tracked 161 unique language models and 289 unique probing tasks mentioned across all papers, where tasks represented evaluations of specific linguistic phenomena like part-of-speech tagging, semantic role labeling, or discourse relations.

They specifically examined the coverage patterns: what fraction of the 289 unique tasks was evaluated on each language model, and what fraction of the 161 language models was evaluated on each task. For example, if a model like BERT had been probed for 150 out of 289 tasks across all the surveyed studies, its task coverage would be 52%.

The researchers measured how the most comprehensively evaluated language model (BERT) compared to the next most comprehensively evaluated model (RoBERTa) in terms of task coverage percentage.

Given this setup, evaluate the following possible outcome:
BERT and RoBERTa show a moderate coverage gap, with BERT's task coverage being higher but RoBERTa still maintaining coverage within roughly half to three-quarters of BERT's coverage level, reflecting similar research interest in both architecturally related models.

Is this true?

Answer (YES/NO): YES